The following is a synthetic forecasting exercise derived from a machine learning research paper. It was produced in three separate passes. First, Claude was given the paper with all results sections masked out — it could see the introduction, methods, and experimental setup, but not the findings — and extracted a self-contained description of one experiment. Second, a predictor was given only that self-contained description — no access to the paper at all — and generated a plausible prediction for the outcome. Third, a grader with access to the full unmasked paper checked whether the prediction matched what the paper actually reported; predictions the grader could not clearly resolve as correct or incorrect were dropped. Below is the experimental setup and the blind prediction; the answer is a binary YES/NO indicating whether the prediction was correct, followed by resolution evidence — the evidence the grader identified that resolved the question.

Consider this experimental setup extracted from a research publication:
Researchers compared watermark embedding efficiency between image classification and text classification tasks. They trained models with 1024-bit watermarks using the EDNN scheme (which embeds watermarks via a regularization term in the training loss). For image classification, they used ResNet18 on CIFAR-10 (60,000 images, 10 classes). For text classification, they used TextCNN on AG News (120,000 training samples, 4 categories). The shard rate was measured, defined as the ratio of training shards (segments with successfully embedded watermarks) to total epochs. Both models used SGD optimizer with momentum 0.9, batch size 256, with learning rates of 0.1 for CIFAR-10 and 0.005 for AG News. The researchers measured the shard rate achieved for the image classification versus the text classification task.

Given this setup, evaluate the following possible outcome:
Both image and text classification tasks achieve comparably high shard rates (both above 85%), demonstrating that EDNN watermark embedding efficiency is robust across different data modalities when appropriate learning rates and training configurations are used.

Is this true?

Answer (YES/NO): NO